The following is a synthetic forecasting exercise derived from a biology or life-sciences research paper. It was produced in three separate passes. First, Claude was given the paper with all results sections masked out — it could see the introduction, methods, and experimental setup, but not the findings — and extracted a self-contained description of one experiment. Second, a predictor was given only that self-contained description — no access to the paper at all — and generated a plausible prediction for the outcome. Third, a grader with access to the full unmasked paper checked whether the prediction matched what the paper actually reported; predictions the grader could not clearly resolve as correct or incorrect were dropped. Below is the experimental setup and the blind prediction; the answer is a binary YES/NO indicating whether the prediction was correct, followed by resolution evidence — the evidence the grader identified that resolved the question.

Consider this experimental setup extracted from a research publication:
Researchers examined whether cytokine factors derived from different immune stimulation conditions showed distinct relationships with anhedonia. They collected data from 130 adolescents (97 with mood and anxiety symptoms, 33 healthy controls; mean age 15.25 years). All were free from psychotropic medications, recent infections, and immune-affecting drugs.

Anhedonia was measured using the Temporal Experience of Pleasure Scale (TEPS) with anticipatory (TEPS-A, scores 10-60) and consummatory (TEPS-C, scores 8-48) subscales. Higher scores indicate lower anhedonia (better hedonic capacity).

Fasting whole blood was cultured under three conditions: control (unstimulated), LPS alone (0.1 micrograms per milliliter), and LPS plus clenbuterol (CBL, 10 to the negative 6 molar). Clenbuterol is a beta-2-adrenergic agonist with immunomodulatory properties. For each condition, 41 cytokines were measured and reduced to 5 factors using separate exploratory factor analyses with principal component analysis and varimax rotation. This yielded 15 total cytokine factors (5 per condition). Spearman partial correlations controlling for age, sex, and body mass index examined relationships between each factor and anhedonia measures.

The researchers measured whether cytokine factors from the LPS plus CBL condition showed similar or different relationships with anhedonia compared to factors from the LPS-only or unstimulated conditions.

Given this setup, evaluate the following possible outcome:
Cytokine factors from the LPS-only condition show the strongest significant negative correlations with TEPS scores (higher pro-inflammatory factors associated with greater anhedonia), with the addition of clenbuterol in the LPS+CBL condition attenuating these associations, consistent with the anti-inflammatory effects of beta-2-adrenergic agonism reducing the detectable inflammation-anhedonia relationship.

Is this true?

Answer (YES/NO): NO